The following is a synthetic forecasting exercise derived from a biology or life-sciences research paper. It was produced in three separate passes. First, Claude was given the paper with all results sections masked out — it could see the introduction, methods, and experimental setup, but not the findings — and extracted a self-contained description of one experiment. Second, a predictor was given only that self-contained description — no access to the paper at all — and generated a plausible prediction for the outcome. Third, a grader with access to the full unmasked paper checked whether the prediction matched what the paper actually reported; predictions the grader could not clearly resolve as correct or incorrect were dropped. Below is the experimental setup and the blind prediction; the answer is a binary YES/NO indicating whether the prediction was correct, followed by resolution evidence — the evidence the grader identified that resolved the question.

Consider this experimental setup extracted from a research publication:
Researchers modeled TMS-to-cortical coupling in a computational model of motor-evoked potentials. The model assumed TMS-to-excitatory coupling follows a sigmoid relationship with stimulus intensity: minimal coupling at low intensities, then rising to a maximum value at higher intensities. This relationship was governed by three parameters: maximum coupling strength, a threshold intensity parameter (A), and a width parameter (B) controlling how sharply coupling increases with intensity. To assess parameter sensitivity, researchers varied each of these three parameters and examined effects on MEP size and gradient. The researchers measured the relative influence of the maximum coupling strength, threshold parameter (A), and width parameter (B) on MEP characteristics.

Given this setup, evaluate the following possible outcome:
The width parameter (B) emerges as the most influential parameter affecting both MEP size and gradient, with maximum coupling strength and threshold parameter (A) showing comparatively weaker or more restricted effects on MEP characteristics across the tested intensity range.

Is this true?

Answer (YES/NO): NO